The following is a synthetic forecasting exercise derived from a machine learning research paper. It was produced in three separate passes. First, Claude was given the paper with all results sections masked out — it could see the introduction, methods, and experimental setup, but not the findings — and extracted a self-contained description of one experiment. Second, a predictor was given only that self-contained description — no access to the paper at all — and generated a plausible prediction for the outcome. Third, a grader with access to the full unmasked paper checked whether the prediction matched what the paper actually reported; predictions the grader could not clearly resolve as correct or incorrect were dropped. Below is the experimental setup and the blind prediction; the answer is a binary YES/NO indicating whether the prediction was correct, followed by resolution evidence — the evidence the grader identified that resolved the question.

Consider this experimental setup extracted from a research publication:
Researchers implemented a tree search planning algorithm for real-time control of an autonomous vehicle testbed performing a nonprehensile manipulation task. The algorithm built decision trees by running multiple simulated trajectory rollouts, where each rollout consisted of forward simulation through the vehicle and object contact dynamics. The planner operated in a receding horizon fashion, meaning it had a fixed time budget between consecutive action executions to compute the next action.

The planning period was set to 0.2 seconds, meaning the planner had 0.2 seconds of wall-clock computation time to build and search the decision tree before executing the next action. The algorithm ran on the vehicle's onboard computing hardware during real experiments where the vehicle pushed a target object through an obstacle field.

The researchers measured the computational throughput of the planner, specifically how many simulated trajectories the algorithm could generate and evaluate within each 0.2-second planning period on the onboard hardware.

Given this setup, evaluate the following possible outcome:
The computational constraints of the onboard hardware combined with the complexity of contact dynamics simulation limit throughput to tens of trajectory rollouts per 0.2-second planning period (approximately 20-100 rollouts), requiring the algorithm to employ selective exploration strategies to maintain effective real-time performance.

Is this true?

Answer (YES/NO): NO